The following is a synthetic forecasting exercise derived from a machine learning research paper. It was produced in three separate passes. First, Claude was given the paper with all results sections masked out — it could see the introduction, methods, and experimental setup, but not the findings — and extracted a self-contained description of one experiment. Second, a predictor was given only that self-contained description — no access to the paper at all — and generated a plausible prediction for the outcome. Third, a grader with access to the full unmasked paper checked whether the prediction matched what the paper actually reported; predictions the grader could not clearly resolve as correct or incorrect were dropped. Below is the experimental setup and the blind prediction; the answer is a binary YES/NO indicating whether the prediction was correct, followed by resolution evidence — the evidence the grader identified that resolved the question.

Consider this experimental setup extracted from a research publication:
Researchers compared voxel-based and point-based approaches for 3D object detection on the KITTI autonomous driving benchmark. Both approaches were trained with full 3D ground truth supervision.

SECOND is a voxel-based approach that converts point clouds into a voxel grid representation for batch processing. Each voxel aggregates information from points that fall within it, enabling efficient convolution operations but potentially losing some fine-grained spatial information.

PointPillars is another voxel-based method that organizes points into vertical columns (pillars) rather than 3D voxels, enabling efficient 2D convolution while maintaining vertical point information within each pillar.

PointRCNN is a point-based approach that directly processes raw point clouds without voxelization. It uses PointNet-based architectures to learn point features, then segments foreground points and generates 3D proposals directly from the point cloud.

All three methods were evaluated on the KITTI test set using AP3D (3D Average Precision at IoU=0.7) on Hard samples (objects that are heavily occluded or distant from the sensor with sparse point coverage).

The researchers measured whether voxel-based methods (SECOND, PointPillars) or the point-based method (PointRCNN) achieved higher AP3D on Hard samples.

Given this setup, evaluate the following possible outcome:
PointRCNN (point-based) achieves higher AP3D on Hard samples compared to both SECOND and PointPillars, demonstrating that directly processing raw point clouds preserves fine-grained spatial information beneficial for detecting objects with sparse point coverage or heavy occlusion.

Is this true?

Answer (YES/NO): YES